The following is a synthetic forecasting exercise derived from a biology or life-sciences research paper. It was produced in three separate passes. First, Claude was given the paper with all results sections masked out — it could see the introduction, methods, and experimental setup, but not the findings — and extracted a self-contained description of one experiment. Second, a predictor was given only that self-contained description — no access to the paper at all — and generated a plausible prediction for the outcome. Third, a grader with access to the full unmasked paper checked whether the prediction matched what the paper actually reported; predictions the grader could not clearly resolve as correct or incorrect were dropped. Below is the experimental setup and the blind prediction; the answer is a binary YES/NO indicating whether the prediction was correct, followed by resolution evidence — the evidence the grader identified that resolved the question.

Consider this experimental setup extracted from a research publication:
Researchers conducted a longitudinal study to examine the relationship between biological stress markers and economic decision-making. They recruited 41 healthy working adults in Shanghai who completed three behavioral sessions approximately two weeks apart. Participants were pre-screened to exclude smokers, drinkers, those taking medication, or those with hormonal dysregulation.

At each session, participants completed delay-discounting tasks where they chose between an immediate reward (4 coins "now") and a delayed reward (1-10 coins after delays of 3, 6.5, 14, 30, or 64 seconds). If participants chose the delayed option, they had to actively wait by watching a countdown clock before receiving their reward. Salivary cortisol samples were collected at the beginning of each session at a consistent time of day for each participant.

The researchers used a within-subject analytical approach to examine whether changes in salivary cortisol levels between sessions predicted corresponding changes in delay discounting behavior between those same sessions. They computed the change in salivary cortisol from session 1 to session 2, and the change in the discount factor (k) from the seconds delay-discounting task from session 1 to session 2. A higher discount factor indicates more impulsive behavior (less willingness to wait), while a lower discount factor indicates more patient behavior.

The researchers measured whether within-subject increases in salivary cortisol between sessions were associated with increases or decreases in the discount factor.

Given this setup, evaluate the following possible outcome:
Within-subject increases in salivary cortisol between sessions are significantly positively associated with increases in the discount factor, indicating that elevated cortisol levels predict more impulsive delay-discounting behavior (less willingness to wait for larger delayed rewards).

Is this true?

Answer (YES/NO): NO